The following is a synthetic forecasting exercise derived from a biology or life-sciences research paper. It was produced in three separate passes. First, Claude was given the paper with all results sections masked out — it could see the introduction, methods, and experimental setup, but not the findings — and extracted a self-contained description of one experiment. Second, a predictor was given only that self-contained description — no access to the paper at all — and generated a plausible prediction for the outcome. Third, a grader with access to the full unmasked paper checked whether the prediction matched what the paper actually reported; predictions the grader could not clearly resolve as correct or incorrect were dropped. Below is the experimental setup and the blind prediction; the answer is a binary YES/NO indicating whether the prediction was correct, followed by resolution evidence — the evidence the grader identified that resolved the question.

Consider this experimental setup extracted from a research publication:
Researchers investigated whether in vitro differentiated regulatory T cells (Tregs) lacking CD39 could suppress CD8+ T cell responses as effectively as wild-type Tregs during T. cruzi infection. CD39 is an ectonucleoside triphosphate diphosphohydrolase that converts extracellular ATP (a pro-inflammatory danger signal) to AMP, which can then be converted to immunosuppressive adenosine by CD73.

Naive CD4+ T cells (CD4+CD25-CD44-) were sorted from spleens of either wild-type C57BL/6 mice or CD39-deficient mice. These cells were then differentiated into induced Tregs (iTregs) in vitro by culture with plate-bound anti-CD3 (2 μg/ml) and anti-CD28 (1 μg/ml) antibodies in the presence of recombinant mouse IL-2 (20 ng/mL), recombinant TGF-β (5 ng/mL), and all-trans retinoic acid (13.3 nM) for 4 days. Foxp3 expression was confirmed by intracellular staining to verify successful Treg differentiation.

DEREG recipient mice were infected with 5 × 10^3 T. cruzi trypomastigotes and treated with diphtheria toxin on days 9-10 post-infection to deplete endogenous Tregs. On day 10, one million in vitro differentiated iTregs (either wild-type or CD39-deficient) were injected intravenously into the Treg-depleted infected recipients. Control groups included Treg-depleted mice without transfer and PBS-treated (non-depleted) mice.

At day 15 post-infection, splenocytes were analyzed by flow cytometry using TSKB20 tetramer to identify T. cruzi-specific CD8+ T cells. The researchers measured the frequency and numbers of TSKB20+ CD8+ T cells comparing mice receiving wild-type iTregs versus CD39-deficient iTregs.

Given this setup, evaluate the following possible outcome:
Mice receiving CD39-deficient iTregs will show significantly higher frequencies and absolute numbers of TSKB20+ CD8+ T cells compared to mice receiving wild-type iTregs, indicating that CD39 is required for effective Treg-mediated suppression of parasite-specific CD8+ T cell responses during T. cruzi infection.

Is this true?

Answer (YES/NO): YES